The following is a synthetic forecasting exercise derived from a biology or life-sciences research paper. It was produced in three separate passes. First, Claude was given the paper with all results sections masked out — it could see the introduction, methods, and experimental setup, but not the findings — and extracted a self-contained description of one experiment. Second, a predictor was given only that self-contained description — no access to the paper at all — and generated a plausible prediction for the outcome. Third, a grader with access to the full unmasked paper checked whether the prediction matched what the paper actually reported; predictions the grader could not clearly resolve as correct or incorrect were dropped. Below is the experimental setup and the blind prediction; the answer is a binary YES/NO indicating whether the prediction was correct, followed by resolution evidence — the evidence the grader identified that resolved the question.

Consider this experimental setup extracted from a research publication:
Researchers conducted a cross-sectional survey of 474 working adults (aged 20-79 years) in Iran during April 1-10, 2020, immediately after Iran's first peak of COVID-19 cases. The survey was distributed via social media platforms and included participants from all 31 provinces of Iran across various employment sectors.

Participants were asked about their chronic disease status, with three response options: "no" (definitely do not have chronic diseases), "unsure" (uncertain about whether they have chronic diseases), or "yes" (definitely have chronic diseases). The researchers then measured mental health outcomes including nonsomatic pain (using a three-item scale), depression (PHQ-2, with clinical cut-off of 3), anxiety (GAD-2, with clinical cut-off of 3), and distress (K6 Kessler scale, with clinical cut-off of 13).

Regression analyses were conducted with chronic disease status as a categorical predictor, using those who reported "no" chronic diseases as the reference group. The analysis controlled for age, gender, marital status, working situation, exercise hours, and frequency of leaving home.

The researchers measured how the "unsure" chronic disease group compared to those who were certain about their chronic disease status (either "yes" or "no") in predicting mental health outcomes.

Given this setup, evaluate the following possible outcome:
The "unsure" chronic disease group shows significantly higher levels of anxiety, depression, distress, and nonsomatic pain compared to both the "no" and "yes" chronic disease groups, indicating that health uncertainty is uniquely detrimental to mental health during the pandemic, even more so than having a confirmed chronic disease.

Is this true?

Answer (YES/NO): NO